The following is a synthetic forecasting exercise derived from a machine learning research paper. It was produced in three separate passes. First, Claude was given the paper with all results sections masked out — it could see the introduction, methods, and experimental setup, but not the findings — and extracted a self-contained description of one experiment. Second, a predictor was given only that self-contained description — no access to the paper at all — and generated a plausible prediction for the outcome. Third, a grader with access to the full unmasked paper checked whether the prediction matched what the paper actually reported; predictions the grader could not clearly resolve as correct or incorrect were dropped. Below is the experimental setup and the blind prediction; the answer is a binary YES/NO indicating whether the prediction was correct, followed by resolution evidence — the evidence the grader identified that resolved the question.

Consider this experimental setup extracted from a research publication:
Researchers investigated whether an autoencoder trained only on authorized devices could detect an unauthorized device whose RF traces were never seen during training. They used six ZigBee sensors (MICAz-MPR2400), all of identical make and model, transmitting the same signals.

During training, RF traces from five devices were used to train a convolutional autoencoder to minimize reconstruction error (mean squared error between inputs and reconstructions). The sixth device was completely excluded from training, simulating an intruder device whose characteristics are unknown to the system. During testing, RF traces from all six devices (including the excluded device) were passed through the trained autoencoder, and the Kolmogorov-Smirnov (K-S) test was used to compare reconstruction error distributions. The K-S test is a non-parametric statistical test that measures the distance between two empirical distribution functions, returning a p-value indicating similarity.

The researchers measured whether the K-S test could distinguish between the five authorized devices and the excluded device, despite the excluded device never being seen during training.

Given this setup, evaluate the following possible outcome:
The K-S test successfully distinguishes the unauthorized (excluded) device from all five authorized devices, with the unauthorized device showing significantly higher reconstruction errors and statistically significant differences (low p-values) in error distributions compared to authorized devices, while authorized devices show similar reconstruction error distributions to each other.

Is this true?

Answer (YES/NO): NO